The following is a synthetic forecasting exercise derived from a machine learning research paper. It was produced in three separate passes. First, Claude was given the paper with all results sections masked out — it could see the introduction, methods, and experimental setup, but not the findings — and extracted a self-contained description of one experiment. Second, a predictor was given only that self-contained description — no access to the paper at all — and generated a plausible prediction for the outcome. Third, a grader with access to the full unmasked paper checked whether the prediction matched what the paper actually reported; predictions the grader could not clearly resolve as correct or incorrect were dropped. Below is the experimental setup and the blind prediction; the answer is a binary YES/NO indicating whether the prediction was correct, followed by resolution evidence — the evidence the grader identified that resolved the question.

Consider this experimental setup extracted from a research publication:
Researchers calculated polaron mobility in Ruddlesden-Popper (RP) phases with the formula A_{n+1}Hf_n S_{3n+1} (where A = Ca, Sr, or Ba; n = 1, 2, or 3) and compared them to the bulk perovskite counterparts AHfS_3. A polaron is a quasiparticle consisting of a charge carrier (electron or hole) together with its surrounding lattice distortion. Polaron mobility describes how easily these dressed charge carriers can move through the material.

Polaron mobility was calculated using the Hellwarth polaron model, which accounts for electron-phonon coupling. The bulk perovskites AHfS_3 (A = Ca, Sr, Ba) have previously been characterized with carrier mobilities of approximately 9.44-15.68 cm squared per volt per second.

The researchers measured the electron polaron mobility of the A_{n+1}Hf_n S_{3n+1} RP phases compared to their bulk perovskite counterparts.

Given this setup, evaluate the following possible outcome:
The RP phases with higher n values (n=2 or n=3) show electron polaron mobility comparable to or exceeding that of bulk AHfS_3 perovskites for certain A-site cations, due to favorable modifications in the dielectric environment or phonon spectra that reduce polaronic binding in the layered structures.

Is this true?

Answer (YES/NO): YES